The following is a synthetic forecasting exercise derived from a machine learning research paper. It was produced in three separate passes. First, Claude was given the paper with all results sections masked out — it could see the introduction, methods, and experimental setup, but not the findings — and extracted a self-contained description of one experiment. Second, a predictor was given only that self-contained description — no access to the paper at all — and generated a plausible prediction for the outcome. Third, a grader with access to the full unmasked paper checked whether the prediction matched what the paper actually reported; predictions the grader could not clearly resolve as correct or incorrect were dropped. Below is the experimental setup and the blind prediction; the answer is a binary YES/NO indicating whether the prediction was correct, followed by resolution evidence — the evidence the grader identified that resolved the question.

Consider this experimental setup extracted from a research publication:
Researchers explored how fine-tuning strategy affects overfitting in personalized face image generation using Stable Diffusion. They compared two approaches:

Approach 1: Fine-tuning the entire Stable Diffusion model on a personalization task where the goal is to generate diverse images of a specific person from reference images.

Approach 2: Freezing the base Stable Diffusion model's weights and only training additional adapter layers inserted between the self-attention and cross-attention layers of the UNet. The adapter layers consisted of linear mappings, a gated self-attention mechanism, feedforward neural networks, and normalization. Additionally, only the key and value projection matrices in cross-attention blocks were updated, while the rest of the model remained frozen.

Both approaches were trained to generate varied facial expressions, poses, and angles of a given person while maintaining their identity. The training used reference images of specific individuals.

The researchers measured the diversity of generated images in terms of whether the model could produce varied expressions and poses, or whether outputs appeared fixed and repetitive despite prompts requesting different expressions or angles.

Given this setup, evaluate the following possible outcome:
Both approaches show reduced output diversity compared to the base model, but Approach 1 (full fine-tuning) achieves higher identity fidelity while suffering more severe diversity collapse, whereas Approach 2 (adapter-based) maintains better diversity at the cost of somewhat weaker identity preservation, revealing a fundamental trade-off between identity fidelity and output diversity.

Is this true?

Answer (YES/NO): NO